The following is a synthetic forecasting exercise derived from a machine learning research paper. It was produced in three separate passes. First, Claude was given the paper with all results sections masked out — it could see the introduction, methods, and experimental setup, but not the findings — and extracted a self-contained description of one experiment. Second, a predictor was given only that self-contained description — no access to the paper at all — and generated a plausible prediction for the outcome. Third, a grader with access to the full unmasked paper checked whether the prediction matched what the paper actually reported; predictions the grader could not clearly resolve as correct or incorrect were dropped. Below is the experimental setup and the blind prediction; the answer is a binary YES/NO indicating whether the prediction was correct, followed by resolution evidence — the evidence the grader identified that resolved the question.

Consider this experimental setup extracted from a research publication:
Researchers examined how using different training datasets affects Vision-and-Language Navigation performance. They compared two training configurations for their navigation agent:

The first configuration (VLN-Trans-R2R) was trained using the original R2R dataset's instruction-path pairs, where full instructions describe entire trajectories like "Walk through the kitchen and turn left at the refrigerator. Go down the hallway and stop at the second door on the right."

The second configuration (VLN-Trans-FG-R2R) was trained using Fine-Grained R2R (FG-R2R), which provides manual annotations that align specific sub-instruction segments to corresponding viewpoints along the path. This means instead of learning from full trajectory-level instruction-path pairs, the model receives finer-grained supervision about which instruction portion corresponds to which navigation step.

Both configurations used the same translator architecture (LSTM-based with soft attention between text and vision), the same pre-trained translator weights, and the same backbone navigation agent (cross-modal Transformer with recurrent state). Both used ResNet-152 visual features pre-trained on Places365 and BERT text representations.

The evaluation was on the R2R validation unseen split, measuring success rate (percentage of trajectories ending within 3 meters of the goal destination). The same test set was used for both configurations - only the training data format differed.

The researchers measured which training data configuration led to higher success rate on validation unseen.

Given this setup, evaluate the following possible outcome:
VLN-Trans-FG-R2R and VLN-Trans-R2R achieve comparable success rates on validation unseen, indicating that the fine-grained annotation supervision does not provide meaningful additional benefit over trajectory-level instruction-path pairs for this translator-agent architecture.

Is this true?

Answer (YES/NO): NO